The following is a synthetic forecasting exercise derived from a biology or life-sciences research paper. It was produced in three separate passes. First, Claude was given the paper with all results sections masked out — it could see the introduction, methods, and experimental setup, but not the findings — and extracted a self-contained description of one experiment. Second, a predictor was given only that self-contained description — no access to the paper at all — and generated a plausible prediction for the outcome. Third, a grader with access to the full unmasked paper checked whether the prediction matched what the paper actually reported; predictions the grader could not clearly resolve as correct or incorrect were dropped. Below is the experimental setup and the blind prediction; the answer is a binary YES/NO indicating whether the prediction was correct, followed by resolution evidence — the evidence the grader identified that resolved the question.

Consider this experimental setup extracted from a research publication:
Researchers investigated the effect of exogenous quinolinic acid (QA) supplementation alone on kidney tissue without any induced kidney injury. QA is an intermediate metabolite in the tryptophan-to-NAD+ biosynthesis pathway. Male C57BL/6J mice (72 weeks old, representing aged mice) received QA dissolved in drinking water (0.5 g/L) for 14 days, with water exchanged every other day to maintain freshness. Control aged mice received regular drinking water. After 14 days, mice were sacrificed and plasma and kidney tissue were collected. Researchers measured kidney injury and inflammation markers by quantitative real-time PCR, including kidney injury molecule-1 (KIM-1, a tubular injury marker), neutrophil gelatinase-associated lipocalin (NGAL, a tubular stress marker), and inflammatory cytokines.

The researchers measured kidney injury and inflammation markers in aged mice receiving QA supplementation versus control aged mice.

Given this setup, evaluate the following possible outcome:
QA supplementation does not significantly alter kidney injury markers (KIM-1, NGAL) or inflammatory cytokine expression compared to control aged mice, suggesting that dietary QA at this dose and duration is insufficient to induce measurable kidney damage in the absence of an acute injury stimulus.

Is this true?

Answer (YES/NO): NO